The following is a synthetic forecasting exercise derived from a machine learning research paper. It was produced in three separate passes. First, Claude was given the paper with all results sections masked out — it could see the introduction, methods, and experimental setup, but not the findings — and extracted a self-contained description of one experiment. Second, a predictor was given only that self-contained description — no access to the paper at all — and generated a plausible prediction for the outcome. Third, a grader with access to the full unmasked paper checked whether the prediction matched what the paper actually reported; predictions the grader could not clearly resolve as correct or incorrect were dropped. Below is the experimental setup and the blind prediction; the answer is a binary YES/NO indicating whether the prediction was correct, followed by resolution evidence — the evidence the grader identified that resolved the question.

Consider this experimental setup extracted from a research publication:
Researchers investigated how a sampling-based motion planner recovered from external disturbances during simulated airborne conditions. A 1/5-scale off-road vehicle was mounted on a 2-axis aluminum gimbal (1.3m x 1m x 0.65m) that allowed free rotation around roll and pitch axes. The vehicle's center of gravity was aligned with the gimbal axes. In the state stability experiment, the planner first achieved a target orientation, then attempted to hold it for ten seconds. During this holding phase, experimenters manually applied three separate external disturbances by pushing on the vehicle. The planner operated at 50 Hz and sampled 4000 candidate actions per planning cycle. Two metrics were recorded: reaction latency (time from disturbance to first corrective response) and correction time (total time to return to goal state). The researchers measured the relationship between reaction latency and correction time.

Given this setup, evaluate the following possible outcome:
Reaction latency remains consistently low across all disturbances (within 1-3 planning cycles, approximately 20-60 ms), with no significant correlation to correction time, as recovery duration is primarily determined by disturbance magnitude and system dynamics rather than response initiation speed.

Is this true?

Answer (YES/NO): NO